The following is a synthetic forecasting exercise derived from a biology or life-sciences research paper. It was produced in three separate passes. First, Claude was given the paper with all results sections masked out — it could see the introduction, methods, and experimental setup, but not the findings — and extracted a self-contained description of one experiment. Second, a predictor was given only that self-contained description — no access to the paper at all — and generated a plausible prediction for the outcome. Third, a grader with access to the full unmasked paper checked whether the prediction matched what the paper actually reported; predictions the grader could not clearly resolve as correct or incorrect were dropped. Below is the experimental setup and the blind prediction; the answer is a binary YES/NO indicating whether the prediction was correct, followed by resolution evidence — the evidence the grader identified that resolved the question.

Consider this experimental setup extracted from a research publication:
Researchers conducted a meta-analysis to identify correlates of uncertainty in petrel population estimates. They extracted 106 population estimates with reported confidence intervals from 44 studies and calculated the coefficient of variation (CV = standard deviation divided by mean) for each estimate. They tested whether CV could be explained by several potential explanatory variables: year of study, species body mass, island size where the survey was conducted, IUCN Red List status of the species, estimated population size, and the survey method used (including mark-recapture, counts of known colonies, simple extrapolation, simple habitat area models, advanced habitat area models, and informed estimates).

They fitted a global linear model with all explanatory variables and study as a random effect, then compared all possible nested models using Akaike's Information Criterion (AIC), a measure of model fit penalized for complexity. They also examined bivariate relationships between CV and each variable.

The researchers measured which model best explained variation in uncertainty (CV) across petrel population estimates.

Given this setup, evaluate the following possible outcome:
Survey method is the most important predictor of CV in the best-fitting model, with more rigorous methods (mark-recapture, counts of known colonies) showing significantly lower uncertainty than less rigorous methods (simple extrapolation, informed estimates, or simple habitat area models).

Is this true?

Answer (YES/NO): NO